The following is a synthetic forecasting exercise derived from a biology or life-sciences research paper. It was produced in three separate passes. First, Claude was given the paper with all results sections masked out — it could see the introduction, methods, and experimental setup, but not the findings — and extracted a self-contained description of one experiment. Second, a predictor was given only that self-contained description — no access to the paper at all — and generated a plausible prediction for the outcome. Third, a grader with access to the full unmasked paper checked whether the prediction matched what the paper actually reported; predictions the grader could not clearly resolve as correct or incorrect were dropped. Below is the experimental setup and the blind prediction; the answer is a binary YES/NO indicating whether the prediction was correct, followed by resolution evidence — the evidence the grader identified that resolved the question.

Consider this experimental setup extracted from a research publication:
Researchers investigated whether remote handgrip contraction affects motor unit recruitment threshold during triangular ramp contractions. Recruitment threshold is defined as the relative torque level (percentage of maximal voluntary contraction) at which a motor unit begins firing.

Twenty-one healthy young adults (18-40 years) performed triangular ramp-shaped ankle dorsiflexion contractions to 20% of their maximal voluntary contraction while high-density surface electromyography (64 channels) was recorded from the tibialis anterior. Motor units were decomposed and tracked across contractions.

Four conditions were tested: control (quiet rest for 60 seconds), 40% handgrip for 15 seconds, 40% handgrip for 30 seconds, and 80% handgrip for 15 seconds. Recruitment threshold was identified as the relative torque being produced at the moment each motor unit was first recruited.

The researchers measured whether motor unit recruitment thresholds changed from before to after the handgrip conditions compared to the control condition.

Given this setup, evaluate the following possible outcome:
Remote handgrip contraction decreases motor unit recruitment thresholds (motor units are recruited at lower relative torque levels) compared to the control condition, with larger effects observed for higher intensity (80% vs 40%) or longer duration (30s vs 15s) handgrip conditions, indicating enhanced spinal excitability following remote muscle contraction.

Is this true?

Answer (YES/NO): NO